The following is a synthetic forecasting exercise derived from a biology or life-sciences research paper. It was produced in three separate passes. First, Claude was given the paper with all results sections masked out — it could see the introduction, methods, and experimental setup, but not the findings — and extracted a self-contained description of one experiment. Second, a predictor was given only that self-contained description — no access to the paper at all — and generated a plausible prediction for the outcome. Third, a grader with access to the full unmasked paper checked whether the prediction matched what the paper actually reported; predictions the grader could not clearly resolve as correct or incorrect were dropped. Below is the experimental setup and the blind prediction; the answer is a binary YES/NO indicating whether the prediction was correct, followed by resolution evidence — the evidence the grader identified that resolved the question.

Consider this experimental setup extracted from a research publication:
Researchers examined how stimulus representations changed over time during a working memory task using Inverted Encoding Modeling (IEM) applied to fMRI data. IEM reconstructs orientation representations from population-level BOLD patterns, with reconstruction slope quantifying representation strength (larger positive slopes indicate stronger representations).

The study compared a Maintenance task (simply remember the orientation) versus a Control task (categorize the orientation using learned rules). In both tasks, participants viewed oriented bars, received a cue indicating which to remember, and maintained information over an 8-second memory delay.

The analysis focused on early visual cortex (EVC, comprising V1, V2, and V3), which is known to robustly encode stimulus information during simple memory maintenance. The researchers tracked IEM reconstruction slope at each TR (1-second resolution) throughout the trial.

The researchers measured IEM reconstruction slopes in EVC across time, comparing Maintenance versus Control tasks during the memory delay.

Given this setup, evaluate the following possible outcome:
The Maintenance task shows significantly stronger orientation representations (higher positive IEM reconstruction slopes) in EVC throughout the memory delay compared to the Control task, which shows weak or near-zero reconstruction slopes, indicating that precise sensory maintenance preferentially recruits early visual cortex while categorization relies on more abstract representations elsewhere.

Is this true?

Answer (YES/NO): NO